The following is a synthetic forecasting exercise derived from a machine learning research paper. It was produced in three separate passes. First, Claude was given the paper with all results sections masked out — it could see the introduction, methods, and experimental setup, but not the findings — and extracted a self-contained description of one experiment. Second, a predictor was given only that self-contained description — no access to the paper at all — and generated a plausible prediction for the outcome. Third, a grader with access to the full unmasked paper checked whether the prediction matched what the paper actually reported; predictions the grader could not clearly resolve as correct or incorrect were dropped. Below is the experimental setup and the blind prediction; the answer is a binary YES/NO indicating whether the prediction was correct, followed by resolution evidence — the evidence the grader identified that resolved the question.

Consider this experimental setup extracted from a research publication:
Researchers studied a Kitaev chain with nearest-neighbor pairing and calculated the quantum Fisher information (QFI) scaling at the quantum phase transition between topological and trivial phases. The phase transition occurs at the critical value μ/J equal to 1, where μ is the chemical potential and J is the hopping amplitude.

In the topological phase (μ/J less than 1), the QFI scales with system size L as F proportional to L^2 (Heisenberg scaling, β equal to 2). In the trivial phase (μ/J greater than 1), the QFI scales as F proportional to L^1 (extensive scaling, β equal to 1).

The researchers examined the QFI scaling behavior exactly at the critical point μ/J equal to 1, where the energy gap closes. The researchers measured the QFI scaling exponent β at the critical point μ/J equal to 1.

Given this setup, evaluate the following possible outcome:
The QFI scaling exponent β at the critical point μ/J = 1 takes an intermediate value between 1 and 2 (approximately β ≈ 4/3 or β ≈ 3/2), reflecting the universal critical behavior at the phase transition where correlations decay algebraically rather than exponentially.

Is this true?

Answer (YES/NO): YES